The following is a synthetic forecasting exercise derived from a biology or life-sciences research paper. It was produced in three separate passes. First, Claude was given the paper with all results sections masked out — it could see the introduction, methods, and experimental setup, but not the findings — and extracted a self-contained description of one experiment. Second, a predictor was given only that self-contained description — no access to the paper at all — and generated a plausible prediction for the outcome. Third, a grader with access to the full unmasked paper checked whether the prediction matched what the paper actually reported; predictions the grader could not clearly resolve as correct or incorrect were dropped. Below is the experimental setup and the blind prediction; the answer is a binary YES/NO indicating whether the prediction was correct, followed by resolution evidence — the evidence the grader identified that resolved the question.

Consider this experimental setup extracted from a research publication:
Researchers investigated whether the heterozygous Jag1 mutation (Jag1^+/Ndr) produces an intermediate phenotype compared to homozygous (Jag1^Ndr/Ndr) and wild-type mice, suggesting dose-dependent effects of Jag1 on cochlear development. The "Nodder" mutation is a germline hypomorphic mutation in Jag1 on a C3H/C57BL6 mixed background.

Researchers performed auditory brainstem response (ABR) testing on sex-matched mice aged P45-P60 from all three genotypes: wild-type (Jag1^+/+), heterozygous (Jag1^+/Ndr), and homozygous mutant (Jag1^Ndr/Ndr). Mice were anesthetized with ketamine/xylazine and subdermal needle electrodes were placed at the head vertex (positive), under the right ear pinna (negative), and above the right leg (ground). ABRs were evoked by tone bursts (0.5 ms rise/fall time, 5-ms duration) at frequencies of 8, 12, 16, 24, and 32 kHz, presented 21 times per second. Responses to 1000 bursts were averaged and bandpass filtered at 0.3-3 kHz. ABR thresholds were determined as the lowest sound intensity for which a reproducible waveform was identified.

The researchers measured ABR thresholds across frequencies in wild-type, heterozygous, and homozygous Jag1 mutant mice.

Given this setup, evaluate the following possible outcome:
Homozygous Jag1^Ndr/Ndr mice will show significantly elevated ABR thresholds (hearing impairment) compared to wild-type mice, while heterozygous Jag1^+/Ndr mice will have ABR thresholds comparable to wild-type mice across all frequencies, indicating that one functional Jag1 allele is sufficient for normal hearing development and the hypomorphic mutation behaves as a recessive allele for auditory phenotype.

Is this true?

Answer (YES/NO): NO